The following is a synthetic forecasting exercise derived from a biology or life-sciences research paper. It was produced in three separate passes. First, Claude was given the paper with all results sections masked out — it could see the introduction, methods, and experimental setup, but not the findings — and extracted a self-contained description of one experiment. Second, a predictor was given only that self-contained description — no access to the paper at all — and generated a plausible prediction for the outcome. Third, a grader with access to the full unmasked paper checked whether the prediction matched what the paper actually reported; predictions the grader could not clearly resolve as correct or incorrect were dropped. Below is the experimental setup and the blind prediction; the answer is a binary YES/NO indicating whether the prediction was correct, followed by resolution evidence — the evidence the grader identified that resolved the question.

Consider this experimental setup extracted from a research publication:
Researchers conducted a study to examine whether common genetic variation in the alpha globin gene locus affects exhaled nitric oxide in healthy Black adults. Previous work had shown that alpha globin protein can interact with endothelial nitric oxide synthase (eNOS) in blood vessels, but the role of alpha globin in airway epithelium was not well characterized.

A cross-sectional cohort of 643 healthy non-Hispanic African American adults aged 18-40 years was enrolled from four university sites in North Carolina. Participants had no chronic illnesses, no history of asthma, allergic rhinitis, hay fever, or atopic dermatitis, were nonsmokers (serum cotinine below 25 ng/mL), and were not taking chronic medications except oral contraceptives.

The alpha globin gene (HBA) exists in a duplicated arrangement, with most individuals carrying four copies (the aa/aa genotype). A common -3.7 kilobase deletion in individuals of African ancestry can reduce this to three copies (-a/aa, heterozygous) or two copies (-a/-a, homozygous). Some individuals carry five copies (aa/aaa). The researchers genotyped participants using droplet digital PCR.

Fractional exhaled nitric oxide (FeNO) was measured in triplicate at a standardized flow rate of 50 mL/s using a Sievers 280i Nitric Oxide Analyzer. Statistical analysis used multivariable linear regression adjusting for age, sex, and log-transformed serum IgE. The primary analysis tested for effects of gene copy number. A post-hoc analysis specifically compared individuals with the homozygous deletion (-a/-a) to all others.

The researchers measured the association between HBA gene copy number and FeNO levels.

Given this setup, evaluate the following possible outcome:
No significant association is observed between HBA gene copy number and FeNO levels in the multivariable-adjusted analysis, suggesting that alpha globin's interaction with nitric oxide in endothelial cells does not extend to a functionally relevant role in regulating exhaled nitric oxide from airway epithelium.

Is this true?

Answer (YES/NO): NO